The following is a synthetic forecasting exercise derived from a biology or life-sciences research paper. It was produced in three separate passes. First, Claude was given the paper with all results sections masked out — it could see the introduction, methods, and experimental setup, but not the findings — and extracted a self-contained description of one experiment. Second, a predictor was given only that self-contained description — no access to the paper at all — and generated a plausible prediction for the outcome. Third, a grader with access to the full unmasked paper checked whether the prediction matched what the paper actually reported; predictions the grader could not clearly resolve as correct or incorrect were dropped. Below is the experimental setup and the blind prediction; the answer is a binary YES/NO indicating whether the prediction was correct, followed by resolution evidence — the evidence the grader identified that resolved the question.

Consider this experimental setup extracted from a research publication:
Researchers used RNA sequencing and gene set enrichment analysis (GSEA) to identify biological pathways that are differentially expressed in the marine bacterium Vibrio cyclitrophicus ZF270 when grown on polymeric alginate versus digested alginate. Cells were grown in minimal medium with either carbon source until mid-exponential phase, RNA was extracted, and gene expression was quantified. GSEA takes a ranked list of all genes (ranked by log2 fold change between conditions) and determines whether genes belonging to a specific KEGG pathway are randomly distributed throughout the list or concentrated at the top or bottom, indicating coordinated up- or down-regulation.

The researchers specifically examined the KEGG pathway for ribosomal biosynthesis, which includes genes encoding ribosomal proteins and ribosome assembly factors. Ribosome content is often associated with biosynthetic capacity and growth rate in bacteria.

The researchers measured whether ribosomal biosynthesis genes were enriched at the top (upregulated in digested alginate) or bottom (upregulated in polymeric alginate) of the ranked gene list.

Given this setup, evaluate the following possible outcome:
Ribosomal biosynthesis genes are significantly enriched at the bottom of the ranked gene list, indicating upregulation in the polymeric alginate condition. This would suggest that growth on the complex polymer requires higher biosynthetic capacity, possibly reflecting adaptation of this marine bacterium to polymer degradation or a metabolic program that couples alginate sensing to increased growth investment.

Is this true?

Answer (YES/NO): NO